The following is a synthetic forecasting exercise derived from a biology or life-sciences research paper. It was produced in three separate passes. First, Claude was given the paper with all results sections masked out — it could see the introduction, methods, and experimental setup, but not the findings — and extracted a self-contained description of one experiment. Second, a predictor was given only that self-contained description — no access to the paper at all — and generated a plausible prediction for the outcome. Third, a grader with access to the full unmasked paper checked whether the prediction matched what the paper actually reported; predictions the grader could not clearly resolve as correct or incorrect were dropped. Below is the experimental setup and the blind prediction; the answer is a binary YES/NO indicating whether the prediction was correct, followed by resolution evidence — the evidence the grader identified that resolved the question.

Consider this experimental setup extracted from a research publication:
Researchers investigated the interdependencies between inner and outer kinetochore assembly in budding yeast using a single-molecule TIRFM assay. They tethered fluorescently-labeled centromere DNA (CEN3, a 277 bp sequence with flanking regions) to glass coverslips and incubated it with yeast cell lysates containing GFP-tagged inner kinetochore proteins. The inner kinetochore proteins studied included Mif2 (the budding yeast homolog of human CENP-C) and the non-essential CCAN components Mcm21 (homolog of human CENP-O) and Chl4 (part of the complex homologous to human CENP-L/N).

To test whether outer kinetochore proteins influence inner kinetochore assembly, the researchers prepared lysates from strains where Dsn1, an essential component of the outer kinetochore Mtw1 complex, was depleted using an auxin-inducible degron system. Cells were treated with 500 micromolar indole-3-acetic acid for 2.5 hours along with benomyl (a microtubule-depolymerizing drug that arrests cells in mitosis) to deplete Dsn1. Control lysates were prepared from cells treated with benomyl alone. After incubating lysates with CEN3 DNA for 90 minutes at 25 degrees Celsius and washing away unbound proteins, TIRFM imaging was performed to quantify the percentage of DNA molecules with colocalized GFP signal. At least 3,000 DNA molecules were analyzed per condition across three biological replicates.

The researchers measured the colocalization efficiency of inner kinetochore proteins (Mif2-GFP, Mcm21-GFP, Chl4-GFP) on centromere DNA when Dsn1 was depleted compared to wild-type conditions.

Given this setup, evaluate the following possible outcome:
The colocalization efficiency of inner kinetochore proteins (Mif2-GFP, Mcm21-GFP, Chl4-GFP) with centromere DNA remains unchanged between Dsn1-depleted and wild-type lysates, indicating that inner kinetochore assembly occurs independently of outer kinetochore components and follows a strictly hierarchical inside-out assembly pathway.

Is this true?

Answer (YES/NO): NO